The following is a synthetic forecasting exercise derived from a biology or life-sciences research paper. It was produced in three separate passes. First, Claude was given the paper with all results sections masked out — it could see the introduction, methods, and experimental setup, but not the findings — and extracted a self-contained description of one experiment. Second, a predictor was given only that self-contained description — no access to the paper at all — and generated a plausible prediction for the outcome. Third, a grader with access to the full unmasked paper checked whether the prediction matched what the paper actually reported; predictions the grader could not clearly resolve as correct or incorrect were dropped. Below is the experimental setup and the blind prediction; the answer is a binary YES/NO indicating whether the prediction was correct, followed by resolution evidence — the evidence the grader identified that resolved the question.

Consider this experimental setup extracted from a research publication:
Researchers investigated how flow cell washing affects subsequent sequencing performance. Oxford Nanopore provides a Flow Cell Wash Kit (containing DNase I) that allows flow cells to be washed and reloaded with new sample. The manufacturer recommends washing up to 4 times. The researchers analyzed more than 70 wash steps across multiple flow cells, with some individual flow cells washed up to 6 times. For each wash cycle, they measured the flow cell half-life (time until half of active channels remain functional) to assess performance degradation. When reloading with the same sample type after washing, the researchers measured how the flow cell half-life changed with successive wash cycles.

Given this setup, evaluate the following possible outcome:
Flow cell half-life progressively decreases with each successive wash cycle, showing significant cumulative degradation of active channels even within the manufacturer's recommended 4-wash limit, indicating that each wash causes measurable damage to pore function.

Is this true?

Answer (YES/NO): YES